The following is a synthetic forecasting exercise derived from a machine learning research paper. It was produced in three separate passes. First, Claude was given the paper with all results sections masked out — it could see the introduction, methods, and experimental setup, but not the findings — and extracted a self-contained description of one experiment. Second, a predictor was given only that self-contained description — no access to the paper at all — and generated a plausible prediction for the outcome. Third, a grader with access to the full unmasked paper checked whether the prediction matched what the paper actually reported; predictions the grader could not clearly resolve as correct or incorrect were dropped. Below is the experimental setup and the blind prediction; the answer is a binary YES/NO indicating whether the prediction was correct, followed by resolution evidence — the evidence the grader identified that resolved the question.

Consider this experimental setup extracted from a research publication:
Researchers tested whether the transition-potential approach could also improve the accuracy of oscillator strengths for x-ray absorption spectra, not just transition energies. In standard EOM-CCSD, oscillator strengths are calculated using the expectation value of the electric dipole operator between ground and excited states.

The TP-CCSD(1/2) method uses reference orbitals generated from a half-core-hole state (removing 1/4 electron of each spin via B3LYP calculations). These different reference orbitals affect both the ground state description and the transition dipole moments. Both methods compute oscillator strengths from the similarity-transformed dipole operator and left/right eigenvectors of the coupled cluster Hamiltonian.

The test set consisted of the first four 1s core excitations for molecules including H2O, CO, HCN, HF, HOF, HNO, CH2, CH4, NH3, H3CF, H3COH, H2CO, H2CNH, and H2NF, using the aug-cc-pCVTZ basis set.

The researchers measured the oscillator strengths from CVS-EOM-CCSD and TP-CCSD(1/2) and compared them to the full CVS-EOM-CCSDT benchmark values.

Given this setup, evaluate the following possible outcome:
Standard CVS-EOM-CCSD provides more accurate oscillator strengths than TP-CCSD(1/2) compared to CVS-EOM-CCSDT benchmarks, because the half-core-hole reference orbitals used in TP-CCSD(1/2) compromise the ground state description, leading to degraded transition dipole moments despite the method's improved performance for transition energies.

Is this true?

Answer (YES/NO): NO